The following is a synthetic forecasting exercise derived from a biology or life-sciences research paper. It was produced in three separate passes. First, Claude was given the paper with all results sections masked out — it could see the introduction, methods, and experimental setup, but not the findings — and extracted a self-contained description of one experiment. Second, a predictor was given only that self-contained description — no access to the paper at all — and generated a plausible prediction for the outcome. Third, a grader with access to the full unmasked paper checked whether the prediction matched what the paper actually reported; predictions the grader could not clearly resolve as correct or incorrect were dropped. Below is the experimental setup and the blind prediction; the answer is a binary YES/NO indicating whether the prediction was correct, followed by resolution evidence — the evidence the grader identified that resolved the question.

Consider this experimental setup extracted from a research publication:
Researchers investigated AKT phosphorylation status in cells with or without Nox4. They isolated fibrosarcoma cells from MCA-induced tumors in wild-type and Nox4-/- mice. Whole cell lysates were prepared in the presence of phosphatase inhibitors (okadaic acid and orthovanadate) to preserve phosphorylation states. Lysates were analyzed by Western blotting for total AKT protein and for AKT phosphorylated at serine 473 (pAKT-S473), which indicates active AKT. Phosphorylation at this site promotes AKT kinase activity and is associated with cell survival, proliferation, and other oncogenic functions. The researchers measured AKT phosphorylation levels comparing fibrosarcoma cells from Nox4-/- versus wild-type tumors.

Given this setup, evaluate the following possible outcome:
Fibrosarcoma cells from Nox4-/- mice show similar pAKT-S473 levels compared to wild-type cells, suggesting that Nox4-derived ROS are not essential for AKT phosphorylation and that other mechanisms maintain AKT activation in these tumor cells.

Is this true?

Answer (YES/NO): NO